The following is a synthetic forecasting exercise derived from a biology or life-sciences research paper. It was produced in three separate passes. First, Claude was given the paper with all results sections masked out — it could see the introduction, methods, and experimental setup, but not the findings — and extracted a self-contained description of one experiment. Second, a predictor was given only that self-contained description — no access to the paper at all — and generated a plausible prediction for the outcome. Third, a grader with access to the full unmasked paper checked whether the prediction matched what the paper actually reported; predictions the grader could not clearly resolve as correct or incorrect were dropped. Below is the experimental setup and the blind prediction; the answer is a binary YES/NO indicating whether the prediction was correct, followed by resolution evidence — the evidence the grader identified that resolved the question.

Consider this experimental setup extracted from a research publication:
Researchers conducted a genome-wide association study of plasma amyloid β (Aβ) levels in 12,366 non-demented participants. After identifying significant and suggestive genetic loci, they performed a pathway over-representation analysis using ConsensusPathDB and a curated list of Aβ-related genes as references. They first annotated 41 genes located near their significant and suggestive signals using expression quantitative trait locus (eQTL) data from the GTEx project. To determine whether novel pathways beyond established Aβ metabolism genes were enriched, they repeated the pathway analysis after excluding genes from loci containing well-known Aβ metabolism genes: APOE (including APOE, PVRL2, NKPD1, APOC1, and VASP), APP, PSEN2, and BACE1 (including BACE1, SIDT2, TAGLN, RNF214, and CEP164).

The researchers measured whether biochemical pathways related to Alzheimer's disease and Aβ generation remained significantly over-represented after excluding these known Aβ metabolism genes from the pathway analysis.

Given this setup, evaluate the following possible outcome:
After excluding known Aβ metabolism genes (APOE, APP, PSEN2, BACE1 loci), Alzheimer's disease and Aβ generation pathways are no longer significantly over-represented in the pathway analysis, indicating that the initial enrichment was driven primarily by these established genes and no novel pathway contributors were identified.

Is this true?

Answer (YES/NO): YES